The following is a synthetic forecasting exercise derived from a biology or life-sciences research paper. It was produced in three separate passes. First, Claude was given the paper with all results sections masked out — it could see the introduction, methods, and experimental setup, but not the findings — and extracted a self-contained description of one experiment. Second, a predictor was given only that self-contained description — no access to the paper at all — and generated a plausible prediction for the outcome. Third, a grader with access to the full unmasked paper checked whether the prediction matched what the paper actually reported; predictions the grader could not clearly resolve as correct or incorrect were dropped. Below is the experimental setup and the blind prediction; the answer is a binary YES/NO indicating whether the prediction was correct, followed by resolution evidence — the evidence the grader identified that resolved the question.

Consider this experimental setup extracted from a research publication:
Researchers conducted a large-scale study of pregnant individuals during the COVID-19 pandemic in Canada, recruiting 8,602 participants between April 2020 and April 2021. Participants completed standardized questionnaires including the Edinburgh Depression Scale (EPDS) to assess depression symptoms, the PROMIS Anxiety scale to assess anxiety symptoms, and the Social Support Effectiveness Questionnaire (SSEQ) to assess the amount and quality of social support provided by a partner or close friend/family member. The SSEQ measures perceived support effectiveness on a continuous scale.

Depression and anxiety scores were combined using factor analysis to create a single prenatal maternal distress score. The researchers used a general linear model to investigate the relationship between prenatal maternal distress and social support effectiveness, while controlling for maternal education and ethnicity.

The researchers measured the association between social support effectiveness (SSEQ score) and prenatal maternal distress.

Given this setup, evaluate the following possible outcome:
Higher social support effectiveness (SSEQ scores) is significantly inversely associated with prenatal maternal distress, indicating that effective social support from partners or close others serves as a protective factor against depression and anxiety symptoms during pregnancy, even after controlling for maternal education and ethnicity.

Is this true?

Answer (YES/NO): YES